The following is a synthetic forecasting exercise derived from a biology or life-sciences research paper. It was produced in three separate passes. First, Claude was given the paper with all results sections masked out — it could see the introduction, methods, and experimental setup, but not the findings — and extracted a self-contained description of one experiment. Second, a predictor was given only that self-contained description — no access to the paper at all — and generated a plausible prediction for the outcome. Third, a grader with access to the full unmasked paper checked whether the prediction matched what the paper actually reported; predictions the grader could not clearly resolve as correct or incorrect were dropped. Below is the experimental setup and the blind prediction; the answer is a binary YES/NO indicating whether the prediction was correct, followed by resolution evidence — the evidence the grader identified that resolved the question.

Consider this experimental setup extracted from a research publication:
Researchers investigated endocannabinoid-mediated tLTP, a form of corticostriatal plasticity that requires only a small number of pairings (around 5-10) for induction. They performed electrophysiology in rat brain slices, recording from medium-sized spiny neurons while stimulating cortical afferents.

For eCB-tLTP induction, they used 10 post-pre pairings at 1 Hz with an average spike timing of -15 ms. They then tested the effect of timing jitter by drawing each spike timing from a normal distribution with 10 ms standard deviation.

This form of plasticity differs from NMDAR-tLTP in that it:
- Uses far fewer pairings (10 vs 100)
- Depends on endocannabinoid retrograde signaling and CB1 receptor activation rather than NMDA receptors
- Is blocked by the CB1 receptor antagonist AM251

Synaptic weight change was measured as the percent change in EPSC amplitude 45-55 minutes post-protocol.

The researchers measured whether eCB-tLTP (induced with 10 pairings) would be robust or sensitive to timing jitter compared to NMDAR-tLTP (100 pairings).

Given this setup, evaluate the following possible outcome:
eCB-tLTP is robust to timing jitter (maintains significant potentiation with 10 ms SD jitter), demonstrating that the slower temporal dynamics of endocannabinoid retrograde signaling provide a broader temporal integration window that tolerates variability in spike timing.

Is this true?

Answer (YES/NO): NO